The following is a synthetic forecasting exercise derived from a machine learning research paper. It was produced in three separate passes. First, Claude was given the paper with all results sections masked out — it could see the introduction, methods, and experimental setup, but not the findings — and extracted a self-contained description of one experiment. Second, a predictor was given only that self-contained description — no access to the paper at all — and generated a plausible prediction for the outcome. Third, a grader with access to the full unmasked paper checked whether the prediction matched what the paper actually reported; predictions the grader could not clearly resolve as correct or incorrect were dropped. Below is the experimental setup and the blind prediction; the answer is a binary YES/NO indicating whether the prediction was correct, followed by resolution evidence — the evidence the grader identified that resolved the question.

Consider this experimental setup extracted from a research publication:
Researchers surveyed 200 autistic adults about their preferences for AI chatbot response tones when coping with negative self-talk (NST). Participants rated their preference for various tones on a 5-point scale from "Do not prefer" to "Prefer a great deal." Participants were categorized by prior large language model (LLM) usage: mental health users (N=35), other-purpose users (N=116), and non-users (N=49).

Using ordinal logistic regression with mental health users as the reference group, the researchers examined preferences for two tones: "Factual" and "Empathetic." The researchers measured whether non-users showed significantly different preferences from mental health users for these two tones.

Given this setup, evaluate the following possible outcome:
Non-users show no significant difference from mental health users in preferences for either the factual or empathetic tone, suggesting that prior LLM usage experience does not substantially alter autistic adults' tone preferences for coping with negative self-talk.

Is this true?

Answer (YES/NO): NO